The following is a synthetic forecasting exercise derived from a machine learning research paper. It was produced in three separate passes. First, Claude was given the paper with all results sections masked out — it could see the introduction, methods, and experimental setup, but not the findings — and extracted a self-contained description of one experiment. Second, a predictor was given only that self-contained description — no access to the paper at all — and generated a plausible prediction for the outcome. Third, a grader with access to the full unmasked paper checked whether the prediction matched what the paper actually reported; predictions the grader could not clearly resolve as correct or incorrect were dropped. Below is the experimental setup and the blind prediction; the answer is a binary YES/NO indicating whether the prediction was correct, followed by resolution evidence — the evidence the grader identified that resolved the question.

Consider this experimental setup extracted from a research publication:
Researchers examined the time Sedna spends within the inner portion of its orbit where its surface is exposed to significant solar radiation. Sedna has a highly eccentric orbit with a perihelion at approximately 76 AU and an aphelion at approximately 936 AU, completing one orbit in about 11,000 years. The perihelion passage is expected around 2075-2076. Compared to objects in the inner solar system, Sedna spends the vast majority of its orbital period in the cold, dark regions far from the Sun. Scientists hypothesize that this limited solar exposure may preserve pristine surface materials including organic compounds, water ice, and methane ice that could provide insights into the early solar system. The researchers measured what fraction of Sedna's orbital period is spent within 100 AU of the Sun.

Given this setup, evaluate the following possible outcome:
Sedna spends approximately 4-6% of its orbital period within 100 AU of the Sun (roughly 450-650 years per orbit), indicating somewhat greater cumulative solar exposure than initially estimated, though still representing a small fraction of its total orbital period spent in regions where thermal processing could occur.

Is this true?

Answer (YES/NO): NO